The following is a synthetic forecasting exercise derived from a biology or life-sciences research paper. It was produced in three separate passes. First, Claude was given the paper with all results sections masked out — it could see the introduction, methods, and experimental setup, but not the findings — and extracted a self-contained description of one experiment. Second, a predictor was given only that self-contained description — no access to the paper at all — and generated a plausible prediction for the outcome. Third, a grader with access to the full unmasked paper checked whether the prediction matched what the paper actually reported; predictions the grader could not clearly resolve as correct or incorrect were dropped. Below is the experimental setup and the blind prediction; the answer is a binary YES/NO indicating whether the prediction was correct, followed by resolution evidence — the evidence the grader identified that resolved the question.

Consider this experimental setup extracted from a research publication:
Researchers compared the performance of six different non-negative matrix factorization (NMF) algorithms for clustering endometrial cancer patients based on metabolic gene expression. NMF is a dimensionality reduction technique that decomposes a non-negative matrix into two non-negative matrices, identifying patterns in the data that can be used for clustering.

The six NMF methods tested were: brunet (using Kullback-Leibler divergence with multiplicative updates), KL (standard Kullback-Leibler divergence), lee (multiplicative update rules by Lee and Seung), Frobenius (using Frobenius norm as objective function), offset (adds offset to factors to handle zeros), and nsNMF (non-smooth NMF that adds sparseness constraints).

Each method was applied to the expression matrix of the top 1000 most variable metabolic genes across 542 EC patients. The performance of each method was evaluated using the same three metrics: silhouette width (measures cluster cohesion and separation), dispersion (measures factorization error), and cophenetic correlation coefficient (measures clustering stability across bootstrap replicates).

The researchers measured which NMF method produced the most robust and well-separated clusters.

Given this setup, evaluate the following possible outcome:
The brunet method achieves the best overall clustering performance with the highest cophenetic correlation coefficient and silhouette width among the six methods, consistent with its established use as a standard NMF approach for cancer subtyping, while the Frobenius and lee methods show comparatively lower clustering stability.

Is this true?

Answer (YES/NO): NO